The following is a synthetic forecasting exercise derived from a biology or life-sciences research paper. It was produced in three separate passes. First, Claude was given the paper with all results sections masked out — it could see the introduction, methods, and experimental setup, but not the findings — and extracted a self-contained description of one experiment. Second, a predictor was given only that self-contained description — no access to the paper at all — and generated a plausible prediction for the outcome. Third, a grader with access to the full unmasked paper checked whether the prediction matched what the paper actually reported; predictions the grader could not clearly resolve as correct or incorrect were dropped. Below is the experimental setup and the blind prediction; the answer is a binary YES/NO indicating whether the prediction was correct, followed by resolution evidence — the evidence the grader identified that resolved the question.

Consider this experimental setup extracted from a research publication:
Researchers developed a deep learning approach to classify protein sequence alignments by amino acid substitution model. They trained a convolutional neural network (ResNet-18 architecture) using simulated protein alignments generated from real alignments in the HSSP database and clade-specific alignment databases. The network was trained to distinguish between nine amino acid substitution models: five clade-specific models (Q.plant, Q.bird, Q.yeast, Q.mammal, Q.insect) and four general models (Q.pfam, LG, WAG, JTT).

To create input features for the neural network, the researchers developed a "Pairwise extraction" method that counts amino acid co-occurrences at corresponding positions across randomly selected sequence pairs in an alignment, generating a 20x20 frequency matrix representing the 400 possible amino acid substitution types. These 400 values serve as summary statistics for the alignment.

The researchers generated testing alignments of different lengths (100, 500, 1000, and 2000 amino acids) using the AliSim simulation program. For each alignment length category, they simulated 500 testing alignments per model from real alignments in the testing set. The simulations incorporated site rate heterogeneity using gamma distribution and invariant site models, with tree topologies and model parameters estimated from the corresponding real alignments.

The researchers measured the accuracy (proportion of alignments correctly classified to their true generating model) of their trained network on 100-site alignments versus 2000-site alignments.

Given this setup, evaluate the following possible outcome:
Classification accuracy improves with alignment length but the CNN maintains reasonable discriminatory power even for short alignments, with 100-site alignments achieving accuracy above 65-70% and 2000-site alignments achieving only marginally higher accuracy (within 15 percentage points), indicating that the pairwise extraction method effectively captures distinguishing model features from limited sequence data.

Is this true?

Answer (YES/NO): NO